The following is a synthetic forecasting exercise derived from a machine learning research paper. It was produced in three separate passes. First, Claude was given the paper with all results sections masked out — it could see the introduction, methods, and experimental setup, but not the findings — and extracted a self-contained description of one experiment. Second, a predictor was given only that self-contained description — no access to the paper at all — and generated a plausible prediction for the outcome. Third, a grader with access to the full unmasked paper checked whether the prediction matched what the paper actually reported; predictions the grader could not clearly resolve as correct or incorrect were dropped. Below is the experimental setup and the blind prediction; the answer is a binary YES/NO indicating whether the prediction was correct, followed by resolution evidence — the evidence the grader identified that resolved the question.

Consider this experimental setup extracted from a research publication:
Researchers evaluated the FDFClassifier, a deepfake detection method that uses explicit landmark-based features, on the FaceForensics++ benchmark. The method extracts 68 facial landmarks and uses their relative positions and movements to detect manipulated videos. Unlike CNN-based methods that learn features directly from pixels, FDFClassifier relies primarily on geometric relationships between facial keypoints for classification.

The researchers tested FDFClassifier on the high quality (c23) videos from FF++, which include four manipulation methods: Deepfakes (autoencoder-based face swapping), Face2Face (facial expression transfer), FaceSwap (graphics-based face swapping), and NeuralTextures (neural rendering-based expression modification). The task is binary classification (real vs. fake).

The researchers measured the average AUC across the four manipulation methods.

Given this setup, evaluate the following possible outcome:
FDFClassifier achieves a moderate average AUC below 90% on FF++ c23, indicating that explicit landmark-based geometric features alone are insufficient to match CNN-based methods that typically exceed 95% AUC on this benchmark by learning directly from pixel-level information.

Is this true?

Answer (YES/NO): NO